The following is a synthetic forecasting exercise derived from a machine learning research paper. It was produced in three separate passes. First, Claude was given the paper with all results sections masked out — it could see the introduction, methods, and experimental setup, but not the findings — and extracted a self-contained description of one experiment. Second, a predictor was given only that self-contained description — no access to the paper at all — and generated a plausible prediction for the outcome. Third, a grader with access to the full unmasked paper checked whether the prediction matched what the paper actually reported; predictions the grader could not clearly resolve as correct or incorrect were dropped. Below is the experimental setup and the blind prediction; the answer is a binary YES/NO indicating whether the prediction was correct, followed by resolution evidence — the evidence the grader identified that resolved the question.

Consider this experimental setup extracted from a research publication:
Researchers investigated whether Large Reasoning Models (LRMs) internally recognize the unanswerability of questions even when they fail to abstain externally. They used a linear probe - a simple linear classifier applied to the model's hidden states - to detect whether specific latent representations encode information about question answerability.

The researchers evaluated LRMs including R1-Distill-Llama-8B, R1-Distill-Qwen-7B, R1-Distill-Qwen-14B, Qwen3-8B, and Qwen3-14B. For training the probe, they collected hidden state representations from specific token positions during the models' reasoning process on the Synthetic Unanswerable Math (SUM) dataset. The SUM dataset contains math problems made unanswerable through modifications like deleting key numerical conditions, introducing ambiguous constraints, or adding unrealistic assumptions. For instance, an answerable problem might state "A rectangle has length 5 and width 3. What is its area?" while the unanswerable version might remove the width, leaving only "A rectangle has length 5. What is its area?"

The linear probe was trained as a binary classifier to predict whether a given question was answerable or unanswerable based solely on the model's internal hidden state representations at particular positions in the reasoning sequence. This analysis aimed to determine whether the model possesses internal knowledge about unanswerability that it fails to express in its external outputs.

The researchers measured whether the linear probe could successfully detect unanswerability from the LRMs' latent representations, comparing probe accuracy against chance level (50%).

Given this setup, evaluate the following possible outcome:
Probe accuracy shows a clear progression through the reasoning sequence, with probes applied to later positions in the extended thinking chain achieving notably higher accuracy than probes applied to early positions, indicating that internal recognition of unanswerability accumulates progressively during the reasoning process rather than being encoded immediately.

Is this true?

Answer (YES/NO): YES